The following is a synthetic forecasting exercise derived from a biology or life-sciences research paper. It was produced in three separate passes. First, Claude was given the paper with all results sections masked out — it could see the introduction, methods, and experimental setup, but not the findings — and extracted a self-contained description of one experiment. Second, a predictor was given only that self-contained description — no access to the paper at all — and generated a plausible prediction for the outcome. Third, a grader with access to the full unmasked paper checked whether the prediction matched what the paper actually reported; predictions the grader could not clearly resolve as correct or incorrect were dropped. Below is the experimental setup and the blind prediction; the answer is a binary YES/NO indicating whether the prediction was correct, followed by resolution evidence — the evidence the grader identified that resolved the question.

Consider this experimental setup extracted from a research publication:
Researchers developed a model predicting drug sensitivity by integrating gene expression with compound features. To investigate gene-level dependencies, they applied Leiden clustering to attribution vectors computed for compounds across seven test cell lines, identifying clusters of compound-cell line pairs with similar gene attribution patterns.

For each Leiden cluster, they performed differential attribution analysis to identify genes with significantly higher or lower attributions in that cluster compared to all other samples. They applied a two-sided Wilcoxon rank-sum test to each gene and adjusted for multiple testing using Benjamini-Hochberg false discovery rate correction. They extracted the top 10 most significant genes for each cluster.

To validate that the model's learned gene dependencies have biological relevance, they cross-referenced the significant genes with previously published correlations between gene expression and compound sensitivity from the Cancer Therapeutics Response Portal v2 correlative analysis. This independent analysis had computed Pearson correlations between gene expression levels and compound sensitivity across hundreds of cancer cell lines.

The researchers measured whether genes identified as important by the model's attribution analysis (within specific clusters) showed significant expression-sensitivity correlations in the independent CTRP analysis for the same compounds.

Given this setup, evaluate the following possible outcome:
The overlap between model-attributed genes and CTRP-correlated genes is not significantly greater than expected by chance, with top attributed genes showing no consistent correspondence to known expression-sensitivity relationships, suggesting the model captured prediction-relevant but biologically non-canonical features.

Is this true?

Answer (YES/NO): NO